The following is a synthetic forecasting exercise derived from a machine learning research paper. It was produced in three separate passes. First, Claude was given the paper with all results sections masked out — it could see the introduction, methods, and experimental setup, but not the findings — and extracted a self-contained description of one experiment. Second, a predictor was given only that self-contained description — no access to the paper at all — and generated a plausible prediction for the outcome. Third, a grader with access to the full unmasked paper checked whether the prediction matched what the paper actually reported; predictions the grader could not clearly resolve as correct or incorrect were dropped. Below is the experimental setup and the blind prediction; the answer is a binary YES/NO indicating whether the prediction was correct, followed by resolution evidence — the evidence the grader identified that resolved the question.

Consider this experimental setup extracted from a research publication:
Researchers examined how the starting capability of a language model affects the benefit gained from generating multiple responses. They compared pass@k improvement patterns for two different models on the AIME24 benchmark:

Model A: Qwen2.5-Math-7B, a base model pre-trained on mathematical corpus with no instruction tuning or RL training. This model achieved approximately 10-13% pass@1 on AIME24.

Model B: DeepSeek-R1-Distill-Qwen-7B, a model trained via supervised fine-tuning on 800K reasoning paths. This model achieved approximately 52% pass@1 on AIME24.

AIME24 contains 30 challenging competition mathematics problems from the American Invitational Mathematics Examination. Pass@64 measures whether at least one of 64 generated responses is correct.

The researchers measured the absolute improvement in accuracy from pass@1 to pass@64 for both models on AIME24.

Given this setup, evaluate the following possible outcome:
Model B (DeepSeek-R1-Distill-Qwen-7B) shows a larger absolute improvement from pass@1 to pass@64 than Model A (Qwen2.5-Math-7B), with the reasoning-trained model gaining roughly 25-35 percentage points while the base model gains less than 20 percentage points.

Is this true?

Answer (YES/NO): NO